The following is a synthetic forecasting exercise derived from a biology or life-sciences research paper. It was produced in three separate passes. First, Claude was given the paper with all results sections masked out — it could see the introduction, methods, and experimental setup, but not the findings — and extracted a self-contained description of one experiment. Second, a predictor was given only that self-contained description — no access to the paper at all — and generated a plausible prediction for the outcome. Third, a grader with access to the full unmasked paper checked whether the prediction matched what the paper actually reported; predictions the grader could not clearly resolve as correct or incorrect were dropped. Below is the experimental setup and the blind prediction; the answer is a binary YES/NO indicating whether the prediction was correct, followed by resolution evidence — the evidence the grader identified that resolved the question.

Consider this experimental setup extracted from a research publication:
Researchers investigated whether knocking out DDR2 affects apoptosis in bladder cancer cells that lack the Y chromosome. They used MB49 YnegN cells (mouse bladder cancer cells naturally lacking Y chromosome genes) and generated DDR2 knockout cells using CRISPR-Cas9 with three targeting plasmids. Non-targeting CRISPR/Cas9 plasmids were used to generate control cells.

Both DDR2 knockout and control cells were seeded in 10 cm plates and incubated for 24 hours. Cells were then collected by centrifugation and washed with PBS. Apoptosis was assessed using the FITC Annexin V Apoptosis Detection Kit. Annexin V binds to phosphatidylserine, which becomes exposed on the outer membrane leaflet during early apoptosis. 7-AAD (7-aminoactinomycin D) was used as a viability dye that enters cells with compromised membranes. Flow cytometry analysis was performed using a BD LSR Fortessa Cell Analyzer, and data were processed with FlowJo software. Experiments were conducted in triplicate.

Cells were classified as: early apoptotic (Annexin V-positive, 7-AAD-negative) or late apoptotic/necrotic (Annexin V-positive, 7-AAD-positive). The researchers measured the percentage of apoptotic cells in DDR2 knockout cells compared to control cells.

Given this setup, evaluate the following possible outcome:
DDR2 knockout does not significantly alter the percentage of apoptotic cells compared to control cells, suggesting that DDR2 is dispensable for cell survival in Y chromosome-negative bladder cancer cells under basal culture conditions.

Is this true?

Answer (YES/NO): NO